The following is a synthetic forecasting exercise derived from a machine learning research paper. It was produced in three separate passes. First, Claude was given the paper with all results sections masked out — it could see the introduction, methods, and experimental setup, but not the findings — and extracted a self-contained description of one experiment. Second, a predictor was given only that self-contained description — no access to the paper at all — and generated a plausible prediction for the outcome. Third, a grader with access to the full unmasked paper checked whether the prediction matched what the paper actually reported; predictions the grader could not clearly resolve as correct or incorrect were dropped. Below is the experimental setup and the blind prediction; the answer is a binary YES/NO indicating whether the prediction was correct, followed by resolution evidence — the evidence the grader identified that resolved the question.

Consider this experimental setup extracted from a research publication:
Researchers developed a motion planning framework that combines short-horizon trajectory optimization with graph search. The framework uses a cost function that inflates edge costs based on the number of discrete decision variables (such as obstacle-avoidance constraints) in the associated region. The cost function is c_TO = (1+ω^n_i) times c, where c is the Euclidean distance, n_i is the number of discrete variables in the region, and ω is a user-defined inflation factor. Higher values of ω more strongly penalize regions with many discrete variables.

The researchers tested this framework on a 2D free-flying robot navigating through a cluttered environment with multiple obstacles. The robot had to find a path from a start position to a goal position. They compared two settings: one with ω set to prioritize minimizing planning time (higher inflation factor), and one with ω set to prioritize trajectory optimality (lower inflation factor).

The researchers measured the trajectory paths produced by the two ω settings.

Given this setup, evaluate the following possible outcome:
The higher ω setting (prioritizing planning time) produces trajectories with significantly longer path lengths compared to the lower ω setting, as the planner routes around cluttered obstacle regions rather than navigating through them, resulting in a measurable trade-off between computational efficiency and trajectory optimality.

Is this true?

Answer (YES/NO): YES